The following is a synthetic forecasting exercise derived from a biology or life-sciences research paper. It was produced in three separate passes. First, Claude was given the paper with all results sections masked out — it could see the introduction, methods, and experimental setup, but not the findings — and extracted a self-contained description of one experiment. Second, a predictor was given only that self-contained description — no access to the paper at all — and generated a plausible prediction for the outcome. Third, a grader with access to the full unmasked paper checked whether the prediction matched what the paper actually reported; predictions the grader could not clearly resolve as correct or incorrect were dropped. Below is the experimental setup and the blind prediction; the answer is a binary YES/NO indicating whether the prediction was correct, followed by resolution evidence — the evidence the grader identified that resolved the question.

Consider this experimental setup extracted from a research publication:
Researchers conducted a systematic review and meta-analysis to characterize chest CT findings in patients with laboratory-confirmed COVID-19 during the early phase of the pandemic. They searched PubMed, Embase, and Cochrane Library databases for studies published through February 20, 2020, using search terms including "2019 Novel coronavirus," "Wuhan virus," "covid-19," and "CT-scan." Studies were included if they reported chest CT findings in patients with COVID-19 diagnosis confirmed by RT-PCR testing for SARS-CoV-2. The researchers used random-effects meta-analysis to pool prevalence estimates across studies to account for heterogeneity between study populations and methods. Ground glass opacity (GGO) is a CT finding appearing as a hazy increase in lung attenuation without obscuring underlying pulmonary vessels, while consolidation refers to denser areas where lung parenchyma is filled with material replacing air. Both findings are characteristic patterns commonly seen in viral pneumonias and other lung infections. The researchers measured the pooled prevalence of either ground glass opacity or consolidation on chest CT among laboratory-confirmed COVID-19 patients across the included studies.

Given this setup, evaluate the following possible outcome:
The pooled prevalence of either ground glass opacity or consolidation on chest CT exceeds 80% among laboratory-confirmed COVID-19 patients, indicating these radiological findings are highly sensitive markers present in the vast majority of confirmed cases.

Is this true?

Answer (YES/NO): YES